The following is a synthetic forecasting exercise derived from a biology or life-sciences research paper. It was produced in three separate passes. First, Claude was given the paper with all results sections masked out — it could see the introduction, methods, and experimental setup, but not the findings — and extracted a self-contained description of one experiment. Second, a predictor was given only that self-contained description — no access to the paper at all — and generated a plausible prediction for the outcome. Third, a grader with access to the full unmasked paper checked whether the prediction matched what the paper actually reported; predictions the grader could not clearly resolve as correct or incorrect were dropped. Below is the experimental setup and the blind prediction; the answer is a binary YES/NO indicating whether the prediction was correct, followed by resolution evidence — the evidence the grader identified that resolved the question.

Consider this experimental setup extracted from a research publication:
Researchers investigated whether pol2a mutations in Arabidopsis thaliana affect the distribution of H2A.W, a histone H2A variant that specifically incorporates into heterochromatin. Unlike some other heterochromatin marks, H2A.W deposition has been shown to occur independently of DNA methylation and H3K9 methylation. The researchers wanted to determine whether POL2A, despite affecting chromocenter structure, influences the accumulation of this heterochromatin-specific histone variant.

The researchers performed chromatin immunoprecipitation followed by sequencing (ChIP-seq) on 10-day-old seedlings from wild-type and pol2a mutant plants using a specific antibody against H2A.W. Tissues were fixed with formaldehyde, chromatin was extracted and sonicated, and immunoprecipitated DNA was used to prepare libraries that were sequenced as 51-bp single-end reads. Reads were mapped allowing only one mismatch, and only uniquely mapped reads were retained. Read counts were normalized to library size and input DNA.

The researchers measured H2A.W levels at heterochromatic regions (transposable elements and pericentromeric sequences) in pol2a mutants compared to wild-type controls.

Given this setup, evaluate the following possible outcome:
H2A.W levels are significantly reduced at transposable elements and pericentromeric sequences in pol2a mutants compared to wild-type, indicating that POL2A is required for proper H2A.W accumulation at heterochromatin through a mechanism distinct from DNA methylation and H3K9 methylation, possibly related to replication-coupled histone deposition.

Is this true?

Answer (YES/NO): NO